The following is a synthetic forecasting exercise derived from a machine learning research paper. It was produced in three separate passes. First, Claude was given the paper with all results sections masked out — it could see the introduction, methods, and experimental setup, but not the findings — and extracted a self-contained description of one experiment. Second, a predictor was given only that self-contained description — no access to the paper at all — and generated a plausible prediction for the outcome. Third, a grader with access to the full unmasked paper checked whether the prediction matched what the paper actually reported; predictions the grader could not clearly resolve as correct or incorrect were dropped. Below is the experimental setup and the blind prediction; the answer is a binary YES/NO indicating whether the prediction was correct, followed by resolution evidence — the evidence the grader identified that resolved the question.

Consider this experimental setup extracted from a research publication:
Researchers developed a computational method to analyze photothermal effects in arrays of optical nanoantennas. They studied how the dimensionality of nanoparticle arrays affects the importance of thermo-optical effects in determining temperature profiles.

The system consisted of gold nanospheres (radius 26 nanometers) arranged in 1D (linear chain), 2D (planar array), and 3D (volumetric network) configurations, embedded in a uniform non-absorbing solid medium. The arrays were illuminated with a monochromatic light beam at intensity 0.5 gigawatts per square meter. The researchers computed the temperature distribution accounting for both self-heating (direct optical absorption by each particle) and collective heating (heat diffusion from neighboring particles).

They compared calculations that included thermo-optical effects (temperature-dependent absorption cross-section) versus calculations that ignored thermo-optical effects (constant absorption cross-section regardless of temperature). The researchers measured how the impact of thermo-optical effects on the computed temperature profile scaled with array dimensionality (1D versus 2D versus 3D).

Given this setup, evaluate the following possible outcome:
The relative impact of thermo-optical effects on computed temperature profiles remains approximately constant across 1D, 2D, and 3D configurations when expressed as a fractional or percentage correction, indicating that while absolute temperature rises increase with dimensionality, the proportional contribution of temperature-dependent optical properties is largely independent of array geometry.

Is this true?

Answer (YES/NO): NO